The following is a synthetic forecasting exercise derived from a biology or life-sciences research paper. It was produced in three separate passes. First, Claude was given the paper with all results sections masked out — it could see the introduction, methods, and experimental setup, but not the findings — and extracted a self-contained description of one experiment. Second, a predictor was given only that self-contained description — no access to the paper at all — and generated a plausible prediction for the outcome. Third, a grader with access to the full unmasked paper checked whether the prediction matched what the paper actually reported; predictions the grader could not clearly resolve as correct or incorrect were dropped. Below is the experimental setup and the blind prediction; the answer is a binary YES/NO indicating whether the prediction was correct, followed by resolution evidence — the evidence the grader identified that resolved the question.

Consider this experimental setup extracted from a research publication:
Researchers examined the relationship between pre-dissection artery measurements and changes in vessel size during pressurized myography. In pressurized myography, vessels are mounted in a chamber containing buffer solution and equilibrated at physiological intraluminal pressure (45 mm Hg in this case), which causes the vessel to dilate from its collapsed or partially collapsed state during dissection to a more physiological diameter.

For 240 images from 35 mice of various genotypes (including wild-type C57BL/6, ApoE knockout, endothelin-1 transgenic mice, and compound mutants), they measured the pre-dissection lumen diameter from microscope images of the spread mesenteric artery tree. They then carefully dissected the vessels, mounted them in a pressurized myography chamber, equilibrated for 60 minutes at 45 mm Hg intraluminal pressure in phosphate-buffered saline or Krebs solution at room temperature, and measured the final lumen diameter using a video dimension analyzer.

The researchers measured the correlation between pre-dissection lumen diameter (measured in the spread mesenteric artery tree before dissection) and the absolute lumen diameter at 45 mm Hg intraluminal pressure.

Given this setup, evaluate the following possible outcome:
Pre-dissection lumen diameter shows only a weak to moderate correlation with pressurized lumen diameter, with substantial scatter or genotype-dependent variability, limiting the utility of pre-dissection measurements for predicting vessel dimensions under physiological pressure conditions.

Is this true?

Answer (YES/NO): YES